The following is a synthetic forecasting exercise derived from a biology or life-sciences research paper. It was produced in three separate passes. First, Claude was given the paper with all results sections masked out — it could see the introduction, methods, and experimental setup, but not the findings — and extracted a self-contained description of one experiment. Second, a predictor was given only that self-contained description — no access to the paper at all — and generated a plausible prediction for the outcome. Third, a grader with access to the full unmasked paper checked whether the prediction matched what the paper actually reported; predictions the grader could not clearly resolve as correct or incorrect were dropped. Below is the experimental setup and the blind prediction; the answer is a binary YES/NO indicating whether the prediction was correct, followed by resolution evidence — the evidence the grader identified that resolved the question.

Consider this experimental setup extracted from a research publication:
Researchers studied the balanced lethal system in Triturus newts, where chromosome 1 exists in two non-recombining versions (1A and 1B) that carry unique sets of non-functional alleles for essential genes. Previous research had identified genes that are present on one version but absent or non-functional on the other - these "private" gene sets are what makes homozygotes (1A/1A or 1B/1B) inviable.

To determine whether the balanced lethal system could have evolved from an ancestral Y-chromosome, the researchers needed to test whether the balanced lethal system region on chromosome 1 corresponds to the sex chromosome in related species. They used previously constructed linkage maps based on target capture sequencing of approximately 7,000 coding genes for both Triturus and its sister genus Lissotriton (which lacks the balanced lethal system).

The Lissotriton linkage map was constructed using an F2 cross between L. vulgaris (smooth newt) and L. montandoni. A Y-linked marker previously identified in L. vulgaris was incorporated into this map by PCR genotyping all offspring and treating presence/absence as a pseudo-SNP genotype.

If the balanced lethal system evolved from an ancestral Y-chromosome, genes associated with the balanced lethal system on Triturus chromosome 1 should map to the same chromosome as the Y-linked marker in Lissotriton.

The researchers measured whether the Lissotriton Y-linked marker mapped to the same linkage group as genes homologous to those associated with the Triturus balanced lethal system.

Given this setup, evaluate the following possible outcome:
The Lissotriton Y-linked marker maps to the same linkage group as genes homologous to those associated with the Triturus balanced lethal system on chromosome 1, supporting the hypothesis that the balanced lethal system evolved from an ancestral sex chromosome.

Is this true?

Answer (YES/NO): NO